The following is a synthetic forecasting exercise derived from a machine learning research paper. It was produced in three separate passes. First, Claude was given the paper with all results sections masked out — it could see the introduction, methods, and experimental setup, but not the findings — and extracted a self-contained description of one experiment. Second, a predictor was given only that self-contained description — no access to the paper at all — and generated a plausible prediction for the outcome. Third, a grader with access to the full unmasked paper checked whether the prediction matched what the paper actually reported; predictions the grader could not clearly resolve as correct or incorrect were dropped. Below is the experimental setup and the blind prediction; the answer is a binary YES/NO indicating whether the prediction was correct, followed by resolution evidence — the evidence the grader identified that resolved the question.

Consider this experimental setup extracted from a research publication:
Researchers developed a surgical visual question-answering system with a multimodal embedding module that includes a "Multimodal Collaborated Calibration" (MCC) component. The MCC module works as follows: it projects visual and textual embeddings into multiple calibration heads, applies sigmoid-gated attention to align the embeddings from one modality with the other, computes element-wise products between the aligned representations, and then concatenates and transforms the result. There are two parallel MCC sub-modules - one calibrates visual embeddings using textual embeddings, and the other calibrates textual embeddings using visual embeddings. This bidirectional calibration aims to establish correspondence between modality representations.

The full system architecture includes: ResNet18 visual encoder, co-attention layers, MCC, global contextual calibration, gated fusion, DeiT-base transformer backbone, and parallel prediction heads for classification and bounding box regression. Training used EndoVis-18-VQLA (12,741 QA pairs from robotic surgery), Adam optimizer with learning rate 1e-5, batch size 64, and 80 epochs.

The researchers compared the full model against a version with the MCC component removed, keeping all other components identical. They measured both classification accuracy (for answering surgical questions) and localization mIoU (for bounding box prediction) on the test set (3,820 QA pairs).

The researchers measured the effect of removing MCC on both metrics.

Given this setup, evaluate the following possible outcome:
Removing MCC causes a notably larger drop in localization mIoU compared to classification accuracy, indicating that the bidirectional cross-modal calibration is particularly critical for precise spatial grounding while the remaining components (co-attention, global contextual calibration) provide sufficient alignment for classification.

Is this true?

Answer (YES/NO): NO